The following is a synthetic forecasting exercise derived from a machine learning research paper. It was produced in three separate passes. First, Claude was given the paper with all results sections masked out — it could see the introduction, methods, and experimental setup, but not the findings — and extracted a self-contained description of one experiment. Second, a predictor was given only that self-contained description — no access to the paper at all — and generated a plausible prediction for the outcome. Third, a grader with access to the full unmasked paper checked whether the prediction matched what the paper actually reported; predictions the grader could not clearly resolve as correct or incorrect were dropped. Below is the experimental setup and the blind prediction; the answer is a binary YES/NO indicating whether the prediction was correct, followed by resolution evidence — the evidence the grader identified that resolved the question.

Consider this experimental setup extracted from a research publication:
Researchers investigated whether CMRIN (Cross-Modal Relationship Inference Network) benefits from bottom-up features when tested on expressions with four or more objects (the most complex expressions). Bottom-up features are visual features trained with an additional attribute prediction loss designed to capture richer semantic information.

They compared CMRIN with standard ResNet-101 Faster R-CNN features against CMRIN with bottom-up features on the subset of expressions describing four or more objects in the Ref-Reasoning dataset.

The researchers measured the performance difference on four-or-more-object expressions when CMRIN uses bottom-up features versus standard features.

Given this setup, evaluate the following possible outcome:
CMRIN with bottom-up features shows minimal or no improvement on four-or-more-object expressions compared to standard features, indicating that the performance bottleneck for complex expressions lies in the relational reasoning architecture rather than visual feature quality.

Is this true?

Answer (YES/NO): NO